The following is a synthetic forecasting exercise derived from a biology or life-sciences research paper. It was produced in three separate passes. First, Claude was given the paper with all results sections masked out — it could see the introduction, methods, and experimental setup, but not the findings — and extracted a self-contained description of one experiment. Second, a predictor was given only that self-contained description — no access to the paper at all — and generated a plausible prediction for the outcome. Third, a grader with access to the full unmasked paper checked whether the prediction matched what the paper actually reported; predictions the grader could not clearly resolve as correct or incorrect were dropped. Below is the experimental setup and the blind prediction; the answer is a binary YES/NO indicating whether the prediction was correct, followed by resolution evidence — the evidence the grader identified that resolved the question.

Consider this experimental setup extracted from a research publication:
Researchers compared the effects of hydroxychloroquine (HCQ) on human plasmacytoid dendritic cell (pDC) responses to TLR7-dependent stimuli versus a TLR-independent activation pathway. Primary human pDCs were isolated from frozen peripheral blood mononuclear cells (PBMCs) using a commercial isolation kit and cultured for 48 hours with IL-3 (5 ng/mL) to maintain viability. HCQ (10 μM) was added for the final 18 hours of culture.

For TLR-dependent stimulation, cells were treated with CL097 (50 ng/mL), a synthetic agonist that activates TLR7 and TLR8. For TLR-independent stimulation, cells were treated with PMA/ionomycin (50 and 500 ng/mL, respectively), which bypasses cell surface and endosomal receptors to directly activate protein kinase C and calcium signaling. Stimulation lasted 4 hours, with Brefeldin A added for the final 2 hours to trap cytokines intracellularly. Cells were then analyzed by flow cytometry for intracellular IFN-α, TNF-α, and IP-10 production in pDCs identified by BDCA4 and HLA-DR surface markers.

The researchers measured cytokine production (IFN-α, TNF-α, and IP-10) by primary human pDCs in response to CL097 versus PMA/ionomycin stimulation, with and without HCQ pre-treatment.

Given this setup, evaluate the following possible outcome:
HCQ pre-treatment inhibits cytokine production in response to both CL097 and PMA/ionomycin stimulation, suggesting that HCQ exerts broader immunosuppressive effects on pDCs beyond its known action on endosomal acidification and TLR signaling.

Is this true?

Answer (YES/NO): NO